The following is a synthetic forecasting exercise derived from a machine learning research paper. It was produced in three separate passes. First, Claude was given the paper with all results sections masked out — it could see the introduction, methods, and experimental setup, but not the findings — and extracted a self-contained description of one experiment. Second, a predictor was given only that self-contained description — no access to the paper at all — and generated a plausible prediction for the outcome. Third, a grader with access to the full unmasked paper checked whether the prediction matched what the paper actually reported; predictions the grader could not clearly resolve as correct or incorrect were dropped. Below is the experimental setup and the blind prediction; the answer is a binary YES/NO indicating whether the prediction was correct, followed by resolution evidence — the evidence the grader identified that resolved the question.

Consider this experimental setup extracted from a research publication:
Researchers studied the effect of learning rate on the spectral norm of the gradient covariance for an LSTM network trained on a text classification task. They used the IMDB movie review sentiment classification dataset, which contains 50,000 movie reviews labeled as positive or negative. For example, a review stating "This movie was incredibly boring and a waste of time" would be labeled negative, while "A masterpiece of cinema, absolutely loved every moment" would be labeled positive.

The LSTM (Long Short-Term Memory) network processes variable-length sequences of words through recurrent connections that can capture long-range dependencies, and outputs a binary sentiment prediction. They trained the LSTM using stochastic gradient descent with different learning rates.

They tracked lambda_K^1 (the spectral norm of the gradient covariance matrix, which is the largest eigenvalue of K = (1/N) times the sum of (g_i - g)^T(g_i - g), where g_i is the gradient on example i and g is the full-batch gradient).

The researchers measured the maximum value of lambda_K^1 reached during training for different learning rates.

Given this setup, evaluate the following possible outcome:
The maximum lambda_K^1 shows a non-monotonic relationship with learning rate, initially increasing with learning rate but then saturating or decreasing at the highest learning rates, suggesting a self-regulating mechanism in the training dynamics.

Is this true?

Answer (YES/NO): NO